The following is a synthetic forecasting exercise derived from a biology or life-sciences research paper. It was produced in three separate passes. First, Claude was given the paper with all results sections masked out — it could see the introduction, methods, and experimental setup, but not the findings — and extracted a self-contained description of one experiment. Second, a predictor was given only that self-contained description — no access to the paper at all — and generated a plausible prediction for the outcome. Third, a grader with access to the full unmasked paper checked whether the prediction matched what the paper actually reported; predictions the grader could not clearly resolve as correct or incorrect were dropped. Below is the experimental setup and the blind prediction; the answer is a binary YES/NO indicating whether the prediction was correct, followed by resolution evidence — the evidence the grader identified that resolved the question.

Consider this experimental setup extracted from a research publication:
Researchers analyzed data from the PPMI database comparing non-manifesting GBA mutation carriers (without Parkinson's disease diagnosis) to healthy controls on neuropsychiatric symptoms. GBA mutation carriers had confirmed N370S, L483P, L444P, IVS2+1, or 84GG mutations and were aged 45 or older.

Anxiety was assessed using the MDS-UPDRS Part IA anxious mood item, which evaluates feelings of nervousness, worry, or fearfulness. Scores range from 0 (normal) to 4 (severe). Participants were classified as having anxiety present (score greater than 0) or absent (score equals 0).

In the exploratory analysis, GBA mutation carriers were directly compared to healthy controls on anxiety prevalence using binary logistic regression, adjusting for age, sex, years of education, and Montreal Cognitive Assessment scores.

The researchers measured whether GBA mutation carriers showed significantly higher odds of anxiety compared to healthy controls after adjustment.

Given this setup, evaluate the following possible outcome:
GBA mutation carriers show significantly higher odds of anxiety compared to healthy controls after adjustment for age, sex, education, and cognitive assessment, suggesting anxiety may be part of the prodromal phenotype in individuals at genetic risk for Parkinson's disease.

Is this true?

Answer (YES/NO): NO